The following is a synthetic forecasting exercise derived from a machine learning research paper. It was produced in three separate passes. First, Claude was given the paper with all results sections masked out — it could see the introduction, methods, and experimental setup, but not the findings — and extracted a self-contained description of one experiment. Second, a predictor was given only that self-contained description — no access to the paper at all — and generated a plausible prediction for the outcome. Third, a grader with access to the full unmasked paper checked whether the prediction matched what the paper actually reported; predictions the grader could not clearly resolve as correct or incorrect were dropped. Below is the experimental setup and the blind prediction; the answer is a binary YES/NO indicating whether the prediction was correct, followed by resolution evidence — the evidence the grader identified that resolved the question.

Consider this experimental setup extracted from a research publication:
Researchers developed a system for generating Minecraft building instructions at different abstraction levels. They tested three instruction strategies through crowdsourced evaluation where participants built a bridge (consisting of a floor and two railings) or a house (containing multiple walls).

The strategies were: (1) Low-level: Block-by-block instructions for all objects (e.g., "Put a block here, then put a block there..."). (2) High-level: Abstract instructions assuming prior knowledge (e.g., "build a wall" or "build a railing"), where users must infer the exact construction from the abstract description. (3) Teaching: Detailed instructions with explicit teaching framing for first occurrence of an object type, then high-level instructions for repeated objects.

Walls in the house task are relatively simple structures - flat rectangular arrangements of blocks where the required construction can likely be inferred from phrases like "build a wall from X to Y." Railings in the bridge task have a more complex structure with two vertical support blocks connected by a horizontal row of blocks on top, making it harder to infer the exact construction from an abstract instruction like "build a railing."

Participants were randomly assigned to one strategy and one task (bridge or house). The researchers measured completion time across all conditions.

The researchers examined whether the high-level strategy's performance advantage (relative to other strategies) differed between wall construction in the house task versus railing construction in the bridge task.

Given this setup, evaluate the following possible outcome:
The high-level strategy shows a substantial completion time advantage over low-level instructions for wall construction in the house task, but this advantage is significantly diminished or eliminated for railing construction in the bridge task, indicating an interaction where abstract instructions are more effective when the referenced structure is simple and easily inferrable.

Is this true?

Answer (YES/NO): YES